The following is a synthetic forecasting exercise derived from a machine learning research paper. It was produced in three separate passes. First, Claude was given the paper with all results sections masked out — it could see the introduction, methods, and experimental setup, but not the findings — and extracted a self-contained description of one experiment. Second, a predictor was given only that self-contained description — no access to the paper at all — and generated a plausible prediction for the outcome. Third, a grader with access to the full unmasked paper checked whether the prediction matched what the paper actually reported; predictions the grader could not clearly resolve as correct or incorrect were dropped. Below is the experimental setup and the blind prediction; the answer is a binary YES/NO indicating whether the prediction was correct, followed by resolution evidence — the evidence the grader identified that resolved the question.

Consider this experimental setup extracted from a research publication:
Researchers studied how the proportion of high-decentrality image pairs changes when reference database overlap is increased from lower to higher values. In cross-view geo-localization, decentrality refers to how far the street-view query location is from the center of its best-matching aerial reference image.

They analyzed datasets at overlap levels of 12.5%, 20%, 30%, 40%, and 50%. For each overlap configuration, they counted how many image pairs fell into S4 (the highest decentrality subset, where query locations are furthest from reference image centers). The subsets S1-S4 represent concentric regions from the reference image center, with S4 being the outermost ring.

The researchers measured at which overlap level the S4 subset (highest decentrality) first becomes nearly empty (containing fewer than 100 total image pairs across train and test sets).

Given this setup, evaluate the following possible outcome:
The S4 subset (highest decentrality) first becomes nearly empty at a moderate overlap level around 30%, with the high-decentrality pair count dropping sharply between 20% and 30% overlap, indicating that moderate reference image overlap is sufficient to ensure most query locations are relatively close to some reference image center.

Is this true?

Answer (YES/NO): NO